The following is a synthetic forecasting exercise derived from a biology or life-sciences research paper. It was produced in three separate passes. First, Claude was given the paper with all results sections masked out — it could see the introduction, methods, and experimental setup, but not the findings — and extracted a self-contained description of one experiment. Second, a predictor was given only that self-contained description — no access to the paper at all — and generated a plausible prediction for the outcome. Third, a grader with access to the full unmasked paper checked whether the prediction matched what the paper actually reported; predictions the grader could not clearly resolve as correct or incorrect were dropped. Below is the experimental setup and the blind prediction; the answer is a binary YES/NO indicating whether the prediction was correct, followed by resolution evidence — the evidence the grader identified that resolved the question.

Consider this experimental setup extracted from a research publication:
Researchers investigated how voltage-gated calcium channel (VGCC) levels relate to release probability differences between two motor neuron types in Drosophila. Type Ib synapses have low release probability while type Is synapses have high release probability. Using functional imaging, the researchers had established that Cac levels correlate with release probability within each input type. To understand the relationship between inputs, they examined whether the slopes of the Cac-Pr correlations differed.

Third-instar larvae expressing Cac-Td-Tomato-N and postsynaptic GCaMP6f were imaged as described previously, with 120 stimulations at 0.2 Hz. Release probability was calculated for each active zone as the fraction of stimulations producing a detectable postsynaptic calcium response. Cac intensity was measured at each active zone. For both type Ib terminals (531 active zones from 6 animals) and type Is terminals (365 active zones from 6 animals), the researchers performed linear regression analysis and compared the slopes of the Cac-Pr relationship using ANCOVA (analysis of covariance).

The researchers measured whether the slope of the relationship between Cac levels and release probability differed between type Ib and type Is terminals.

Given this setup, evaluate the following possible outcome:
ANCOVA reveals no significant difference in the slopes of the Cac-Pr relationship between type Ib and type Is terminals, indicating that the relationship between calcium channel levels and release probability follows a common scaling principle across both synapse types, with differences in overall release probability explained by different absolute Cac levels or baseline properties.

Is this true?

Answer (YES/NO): NO